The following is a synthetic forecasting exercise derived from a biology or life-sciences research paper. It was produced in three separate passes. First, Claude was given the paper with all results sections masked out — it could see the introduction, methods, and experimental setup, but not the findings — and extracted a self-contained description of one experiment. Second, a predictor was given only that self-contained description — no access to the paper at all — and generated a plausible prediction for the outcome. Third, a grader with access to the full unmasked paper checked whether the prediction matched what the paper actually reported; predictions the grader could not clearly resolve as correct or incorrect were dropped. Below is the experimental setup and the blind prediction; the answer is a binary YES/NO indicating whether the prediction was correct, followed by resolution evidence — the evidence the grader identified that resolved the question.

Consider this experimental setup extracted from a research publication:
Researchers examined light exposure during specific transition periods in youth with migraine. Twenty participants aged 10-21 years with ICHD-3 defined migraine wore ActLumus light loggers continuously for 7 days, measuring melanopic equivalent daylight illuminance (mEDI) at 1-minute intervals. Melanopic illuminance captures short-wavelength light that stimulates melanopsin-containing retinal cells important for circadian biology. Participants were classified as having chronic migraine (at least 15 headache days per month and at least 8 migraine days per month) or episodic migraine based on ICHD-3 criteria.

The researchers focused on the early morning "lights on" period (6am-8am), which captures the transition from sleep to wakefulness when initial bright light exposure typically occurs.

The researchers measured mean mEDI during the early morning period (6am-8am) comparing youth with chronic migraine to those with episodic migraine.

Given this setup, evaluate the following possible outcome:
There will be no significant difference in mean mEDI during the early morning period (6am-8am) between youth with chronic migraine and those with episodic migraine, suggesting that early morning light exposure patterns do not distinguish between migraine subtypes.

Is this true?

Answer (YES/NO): NO